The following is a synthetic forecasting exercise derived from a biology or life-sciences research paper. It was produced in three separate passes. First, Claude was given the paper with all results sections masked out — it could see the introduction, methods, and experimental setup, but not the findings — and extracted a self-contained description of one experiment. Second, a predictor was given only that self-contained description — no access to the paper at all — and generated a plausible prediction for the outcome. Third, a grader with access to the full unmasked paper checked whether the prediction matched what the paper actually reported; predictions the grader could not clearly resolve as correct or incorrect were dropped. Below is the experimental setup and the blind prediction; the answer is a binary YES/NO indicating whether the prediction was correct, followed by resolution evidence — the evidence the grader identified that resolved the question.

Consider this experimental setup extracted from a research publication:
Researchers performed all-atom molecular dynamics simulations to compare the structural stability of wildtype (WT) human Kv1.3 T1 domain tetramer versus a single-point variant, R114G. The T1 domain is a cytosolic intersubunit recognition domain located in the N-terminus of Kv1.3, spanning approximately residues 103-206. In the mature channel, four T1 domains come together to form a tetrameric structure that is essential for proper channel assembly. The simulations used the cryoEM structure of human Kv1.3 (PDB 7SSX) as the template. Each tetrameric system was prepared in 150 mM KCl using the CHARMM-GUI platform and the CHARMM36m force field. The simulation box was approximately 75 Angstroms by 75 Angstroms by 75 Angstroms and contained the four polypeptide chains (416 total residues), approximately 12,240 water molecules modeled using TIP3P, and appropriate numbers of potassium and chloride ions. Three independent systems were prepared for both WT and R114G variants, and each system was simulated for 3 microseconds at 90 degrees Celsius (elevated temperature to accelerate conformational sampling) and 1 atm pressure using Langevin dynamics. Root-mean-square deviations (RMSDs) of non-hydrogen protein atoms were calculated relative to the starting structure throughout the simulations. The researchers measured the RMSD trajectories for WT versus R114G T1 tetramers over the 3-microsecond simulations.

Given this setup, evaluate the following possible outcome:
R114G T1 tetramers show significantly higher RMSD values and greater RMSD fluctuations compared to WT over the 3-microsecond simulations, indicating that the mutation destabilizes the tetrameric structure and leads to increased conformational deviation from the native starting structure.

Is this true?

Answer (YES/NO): YES